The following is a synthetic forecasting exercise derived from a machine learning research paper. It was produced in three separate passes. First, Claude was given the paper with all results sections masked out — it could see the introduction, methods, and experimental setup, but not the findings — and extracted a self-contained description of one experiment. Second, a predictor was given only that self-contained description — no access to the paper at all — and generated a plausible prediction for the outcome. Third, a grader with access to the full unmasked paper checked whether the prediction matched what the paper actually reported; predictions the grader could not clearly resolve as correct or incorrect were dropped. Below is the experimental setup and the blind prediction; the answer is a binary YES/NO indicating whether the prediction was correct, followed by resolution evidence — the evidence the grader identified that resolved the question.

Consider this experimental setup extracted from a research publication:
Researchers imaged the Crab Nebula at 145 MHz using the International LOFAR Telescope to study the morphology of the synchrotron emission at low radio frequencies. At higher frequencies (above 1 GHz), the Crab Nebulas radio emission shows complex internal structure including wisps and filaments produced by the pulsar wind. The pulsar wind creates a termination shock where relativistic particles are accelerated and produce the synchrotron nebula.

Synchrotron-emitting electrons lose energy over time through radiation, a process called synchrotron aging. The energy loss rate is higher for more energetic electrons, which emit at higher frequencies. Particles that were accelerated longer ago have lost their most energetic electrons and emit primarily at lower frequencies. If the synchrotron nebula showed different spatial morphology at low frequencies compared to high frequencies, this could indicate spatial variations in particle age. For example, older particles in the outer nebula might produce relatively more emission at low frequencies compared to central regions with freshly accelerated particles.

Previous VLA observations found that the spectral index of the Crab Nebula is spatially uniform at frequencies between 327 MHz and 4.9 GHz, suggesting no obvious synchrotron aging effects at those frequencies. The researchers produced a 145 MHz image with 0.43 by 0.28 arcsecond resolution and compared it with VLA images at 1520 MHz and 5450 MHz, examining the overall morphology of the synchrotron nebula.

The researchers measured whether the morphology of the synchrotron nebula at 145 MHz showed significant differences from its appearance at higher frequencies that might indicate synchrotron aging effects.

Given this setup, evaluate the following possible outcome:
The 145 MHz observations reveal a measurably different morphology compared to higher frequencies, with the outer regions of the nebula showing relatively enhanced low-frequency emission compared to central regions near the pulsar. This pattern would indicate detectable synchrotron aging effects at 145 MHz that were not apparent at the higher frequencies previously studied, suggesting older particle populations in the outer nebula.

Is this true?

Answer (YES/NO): NO